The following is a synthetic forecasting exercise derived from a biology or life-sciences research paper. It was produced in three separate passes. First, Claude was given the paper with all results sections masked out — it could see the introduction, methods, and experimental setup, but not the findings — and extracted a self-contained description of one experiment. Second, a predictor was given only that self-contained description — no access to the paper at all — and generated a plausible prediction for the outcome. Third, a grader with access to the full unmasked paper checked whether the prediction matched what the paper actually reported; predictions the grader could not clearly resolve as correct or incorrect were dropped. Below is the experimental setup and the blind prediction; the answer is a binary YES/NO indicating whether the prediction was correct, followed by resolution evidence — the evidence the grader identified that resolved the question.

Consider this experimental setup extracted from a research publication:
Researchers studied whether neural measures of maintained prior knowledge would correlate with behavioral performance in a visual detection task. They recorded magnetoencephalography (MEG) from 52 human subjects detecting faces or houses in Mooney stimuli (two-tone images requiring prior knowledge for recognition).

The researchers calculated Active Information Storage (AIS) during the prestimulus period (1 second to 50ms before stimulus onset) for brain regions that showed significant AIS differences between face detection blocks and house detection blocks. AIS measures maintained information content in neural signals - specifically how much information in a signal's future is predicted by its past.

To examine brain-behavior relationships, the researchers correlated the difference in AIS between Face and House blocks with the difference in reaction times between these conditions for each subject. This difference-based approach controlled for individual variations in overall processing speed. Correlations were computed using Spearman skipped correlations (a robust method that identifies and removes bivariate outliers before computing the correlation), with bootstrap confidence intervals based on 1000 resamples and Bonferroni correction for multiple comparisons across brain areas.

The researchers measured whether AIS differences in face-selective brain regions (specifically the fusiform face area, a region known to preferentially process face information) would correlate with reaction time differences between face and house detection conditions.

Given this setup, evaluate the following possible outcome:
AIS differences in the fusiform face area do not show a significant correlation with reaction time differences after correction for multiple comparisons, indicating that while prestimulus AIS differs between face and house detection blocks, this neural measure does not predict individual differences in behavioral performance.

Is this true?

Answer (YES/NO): NO